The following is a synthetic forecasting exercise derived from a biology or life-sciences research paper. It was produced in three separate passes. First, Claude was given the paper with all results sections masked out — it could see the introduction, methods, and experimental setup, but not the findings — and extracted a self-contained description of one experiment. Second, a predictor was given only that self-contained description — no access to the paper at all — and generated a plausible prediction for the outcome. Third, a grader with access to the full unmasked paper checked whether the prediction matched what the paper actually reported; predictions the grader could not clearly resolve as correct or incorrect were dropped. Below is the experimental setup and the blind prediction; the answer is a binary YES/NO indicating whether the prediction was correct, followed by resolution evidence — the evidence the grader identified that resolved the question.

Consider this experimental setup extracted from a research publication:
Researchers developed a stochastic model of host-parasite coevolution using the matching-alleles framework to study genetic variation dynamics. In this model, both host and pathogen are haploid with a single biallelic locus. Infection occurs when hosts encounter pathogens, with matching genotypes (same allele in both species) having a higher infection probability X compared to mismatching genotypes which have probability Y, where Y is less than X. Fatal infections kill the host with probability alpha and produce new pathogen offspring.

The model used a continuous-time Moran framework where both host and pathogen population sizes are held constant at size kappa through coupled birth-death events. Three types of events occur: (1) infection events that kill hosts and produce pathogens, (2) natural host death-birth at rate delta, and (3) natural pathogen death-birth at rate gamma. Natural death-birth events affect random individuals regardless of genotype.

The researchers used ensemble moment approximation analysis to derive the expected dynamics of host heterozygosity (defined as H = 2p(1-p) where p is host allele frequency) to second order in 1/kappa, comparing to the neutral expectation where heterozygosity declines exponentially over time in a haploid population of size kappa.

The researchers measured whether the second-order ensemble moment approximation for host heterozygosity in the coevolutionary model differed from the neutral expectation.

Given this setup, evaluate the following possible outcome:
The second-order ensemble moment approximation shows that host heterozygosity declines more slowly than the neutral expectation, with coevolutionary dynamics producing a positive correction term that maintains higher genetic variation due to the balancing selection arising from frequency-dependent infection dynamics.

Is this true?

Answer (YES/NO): NO